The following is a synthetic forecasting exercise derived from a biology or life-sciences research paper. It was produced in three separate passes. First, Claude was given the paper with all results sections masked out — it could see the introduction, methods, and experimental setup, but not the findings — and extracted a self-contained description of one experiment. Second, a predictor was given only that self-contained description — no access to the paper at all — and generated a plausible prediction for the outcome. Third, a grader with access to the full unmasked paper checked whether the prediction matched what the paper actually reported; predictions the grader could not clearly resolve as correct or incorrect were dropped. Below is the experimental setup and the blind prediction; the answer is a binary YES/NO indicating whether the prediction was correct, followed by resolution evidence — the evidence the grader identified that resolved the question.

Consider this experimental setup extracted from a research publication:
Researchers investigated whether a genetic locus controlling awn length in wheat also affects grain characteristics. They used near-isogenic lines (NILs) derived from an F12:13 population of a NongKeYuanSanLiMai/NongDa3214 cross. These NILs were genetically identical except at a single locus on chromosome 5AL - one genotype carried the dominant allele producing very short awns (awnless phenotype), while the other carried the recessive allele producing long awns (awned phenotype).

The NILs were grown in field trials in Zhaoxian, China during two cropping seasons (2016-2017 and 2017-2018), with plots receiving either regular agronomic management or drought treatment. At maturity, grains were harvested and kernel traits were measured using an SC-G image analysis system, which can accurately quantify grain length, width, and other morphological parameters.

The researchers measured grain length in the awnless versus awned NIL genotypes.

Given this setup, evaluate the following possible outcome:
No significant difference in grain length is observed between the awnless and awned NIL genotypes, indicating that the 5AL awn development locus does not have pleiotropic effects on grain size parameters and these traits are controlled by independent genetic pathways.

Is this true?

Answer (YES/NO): NO